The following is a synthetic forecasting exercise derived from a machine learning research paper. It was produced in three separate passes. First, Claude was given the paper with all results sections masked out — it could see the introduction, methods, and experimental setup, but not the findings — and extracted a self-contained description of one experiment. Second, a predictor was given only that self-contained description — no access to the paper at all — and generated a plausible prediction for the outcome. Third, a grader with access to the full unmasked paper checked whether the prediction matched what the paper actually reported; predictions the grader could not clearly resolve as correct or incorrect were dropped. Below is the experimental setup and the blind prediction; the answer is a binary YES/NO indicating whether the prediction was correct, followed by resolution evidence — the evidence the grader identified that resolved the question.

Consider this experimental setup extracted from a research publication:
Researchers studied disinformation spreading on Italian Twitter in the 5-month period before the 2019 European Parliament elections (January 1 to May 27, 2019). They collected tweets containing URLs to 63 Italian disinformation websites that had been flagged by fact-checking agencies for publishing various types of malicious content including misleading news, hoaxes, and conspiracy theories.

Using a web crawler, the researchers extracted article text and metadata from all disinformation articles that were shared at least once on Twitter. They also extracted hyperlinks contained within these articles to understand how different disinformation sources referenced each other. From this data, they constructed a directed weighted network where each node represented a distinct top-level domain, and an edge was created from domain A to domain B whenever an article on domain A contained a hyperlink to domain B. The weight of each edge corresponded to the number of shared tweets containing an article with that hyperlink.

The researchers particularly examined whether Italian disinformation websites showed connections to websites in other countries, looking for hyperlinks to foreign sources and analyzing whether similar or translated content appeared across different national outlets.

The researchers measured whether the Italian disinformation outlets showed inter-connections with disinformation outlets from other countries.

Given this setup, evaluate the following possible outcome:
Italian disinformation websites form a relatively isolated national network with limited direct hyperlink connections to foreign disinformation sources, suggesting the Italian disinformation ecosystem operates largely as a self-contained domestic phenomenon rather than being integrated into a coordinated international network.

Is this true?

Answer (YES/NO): NO